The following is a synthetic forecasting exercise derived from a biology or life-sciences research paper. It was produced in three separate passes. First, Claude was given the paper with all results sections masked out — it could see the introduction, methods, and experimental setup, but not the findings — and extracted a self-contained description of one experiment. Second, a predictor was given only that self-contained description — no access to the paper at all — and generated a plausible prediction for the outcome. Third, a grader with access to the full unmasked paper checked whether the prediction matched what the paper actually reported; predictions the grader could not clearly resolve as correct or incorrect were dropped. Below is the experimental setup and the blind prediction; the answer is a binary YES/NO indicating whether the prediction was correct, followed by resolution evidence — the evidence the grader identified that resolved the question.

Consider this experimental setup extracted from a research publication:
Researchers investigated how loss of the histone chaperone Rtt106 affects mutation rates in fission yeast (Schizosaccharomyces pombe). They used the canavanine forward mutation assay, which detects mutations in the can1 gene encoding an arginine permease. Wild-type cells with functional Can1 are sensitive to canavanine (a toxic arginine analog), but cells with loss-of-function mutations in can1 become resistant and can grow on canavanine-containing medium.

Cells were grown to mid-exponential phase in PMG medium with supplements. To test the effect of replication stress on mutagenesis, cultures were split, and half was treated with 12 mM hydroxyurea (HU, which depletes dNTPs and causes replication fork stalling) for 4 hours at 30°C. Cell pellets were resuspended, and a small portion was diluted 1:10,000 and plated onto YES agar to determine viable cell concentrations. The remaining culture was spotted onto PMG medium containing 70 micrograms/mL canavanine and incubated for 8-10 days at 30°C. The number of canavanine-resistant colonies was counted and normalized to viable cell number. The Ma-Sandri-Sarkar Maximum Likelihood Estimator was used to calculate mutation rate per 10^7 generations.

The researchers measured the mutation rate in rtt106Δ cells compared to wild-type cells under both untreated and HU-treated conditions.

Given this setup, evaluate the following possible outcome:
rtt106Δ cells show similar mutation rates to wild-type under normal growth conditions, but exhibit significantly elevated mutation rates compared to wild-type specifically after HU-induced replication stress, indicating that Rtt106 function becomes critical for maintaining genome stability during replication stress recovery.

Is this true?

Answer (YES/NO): NO